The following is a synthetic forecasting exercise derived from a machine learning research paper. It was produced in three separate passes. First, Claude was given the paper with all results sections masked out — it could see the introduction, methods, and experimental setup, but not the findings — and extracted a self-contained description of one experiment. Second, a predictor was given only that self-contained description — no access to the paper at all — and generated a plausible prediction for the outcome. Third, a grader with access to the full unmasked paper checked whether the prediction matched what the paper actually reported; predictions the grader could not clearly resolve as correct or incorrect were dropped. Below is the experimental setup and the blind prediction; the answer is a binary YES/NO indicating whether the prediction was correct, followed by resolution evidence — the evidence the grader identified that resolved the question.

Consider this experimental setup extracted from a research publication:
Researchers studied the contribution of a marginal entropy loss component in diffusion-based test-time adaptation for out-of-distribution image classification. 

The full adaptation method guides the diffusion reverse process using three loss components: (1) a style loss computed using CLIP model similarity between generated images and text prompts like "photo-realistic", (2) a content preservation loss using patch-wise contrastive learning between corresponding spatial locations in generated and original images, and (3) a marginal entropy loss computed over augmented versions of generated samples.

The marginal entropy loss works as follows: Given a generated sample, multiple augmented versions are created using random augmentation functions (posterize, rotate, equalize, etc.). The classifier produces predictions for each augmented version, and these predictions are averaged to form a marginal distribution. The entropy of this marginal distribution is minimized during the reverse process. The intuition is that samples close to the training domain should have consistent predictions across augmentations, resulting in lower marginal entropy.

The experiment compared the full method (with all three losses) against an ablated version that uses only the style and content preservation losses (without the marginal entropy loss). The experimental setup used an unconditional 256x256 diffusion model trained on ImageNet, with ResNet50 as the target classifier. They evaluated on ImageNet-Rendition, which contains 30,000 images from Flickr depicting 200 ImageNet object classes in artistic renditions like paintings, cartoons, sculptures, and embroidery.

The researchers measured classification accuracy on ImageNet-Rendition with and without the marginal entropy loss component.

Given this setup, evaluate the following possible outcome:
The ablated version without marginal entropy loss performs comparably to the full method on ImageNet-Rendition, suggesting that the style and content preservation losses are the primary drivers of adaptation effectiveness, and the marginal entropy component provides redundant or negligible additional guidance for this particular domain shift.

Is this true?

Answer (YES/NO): NO